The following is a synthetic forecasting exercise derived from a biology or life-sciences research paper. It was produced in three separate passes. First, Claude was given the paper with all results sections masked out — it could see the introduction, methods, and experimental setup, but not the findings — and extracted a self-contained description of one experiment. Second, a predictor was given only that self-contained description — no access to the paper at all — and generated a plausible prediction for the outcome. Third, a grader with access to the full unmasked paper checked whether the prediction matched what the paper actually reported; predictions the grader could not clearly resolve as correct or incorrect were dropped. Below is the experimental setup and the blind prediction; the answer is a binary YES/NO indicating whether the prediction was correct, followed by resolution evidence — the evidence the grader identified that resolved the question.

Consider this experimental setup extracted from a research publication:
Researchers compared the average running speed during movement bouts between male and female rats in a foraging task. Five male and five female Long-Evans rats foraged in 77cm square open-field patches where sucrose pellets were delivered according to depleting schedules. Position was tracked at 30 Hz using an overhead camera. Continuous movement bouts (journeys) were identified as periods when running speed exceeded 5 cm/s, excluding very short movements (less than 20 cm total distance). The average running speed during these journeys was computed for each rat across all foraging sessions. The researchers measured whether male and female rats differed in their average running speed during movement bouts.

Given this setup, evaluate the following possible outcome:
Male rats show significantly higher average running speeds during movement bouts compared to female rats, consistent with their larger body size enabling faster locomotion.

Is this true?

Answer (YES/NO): NO